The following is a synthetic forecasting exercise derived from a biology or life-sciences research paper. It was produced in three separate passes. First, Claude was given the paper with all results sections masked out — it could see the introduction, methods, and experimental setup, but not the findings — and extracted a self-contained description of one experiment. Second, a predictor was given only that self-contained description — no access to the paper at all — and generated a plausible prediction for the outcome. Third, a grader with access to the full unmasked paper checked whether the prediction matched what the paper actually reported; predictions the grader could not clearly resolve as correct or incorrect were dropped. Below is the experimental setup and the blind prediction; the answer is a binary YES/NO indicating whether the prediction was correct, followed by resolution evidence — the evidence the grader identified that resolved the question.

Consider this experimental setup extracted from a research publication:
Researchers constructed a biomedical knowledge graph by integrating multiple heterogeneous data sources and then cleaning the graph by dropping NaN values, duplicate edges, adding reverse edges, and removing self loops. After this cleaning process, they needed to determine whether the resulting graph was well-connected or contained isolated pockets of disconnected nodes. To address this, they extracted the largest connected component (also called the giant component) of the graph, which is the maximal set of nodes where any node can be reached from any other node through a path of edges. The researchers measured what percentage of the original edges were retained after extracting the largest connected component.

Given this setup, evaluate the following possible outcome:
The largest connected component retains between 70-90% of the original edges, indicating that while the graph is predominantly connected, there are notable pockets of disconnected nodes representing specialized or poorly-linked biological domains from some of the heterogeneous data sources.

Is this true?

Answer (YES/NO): NO